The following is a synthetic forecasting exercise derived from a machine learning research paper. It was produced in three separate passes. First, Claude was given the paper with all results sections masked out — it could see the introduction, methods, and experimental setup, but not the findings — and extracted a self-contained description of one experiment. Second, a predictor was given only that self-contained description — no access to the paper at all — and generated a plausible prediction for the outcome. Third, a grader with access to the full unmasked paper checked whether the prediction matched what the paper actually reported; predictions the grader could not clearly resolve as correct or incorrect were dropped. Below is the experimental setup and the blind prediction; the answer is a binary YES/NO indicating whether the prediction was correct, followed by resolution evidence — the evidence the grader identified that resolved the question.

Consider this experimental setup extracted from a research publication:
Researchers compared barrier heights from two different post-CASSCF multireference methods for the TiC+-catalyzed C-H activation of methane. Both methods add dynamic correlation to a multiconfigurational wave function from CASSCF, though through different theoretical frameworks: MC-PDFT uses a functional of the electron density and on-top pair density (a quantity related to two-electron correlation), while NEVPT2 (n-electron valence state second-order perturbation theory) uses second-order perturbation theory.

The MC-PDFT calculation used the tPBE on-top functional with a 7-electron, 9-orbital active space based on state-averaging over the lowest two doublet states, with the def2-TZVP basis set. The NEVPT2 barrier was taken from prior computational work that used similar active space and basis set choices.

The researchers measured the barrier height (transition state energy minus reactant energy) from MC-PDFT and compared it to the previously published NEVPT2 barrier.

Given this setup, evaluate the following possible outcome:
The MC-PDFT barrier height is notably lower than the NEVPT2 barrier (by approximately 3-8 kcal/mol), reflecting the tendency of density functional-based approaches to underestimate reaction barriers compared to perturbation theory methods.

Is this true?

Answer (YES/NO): NO